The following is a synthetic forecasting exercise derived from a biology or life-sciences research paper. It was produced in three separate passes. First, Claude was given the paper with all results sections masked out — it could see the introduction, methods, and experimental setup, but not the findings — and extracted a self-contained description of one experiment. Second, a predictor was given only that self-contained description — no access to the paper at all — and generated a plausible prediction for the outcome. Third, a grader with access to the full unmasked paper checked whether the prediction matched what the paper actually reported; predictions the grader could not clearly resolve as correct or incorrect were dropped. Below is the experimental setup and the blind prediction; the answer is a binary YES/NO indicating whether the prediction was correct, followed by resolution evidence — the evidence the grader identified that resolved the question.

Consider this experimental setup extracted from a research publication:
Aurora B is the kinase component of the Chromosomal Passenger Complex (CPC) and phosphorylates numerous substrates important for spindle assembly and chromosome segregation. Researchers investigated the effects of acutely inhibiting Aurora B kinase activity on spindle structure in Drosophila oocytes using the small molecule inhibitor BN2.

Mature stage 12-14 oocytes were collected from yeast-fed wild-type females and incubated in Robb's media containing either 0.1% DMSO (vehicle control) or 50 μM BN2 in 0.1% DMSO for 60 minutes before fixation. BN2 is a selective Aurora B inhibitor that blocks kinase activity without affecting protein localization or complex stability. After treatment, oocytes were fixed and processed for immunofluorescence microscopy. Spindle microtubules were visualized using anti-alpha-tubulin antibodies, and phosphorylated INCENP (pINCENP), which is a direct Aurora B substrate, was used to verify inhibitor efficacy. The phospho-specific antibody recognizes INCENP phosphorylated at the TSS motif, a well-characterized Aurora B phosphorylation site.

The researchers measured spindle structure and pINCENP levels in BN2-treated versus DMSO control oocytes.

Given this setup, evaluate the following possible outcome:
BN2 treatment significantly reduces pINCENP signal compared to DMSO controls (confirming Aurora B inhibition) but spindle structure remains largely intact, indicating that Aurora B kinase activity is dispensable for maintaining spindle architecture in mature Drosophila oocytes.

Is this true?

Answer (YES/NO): NO